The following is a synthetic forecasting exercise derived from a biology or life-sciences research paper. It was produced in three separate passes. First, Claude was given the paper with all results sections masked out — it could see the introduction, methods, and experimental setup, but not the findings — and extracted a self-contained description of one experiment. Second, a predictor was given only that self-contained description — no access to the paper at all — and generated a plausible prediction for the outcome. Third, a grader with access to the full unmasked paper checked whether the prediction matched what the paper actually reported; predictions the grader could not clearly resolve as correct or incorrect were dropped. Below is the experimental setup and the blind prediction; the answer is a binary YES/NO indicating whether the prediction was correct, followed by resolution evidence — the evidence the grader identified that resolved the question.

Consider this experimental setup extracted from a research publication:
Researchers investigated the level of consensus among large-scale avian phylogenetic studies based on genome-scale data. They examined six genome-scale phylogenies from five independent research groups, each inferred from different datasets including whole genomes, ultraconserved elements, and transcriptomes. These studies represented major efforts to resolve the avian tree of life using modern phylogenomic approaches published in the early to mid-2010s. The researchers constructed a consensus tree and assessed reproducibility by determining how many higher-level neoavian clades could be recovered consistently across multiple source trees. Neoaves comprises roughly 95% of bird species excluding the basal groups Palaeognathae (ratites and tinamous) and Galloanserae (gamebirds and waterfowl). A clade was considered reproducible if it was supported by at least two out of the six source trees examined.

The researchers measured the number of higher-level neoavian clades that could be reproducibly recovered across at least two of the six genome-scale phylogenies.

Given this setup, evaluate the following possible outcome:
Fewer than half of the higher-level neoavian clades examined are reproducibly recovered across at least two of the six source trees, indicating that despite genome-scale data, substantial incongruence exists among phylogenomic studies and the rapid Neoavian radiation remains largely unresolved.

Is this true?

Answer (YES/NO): YES